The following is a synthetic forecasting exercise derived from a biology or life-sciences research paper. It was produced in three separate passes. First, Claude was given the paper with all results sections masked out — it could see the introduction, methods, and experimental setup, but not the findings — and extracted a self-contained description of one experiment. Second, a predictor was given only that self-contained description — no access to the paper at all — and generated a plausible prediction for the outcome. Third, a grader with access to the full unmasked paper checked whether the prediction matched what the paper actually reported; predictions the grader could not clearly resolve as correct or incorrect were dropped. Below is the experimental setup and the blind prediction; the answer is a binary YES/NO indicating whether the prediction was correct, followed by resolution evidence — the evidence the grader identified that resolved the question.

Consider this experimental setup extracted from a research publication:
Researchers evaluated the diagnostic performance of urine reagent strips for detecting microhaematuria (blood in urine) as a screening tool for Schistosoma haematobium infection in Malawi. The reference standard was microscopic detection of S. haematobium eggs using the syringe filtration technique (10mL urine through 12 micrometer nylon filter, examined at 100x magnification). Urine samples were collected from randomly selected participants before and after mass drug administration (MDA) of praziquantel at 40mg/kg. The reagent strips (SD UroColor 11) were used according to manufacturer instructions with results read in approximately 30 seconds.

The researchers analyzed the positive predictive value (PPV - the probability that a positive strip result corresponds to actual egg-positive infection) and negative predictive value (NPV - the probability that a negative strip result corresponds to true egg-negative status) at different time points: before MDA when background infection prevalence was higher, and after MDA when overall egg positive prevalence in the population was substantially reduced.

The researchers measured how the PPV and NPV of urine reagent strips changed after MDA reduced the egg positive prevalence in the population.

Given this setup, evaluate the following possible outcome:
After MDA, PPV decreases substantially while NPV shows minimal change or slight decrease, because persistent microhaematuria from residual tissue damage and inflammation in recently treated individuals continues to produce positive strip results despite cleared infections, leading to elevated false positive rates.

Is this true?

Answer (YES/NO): NO